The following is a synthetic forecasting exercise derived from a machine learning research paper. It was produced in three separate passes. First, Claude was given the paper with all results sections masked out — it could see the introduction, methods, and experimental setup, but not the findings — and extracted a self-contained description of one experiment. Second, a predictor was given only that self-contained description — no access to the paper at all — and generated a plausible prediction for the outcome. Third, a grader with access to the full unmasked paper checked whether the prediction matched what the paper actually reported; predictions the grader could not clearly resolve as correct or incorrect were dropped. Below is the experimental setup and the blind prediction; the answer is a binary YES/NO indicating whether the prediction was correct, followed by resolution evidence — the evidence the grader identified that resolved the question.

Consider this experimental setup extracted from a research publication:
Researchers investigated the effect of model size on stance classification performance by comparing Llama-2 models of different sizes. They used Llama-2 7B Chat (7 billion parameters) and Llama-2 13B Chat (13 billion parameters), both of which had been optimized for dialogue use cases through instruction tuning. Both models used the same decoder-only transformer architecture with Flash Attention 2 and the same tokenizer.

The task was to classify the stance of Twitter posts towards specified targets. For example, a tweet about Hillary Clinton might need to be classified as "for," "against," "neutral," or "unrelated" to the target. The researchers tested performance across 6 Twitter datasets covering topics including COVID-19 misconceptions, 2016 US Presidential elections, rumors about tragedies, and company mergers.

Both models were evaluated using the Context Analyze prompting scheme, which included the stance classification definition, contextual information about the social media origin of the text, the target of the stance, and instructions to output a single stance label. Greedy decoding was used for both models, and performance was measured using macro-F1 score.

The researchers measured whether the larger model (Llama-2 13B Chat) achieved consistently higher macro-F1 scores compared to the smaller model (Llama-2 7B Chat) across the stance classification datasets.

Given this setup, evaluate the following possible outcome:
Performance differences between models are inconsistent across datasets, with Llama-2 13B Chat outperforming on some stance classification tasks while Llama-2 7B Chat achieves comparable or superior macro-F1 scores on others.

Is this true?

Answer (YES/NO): NO